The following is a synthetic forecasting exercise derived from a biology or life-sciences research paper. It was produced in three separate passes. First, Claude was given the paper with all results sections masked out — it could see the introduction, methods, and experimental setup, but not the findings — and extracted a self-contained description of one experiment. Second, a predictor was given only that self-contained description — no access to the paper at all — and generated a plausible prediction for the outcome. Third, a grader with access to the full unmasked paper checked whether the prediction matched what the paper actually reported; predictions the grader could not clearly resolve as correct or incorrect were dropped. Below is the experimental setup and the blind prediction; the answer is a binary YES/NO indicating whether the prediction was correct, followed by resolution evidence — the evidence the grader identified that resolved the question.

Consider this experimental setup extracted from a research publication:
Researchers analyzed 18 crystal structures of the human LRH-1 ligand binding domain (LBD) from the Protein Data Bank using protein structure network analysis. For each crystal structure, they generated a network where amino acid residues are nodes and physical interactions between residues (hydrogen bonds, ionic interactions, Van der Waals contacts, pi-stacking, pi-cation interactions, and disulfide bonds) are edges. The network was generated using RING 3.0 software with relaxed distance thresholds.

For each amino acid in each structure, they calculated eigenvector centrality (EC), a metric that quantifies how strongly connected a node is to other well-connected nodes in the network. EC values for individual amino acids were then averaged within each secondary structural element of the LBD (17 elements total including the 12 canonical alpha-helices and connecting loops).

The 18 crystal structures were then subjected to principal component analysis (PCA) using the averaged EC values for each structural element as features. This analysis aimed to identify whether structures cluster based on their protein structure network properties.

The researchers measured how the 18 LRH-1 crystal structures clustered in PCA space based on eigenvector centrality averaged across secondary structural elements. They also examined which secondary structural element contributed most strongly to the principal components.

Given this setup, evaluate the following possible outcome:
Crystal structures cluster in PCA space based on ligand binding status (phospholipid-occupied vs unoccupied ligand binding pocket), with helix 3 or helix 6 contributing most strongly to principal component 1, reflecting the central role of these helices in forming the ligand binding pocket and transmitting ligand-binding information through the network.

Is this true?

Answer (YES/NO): NO